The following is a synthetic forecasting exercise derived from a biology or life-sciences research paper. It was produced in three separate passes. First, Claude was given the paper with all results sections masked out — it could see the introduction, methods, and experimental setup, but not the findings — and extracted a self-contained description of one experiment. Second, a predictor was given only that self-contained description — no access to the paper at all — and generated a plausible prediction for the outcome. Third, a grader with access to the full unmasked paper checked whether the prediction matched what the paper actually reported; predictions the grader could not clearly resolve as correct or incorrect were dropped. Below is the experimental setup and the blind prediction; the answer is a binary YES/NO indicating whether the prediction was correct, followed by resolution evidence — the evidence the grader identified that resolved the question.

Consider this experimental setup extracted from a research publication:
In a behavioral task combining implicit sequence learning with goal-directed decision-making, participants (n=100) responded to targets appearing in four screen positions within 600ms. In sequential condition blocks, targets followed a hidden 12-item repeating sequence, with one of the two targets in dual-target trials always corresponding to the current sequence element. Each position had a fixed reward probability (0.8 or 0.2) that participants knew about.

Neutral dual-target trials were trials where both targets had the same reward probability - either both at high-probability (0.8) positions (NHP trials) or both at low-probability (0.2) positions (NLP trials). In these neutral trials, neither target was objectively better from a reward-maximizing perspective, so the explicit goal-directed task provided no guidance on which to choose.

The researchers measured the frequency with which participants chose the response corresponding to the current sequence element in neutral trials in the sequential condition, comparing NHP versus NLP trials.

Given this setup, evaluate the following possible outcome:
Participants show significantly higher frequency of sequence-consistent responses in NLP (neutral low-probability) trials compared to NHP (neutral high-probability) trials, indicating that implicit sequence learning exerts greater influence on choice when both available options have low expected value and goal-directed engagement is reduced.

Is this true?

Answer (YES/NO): YES